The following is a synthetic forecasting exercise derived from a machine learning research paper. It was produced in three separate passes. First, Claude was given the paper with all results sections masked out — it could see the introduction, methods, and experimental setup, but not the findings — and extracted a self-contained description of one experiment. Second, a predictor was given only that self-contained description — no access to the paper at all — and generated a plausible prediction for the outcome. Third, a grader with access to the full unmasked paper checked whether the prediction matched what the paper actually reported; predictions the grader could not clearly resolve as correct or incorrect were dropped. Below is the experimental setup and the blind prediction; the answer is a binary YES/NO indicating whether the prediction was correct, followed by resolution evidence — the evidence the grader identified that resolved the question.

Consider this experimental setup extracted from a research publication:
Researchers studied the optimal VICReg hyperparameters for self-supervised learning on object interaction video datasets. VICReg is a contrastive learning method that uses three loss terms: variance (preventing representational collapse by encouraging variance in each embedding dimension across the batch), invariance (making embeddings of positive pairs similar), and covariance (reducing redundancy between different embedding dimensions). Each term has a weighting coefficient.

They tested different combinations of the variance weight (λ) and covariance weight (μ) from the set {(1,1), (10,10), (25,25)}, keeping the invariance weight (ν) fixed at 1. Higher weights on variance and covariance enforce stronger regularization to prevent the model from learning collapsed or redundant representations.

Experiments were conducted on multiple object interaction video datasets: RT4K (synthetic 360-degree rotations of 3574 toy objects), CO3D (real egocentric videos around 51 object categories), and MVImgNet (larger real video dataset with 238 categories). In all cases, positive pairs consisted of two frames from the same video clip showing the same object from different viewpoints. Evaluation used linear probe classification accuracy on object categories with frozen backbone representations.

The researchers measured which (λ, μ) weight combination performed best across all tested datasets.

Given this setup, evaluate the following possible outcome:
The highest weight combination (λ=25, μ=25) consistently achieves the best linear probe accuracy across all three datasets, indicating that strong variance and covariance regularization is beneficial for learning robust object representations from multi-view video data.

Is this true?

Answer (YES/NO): YES